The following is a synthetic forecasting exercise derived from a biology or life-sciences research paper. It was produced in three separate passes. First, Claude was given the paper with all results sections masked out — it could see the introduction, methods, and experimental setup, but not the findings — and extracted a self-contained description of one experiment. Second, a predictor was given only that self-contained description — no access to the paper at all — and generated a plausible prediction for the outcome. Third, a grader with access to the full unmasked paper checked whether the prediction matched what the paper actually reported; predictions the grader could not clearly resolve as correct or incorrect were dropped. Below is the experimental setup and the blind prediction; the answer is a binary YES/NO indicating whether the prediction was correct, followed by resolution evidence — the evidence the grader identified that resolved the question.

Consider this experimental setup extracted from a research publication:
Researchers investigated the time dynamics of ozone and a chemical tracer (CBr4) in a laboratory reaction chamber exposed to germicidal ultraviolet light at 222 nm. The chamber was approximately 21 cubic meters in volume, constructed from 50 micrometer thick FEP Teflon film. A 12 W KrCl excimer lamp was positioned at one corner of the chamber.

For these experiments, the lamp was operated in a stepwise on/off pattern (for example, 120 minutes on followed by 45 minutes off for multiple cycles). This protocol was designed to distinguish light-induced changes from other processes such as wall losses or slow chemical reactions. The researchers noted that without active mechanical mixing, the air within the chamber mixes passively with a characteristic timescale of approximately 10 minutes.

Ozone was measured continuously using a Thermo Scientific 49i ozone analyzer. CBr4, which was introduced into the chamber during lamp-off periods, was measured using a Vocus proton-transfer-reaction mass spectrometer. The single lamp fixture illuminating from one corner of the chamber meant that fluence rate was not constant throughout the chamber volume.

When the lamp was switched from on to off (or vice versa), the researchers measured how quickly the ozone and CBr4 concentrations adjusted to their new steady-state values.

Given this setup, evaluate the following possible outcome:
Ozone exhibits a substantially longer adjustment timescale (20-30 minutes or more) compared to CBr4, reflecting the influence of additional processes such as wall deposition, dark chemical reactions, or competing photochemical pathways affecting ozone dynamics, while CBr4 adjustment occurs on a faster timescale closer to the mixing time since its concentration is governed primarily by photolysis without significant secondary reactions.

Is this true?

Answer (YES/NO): NO